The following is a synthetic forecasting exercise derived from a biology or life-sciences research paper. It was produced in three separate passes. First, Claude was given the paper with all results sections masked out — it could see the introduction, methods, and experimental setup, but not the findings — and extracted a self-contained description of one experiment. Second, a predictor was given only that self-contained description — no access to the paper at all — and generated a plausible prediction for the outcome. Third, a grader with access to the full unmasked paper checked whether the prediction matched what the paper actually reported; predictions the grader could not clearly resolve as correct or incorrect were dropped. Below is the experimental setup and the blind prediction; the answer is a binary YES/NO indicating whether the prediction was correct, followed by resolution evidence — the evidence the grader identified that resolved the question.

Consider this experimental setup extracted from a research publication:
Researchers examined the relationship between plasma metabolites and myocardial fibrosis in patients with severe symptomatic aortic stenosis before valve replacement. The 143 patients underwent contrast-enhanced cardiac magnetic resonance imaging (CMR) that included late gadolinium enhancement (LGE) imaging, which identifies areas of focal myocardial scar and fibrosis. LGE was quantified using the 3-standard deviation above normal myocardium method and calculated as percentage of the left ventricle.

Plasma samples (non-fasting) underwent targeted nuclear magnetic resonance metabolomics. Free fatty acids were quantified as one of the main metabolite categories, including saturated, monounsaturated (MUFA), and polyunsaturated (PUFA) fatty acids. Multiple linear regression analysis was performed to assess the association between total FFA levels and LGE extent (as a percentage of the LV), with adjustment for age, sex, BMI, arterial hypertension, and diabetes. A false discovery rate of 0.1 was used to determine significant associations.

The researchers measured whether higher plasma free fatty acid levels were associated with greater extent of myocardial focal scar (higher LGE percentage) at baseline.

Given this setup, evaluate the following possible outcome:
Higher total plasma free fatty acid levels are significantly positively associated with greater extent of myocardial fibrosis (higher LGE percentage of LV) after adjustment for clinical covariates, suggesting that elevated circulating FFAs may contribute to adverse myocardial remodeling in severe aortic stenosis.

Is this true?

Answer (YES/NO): NO